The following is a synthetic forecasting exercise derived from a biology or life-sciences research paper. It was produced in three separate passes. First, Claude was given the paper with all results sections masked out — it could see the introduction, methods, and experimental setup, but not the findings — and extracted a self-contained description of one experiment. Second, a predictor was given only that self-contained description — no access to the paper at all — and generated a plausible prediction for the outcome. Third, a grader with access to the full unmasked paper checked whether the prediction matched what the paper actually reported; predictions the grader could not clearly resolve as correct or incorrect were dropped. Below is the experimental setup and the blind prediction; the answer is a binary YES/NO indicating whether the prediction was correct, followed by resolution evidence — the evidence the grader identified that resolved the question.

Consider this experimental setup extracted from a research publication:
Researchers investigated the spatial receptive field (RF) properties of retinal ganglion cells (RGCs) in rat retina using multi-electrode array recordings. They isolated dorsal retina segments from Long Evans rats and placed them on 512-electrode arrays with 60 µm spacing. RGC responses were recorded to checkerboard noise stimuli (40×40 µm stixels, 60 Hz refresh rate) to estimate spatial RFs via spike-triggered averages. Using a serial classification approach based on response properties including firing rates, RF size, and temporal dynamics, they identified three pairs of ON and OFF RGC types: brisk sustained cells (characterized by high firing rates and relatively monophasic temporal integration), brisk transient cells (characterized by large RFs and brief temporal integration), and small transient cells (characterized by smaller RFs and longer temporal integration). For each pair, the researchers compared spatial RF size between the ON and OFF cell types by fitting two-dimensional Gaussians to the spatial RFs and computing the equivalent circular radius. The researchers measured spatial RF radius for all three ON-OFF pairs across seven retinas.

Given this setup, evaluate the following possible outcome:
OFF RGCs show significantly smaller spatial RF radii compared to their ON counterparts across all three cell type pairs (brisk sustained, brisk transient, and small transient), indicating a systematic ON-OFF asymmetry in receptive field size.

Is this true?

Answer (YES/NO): NO